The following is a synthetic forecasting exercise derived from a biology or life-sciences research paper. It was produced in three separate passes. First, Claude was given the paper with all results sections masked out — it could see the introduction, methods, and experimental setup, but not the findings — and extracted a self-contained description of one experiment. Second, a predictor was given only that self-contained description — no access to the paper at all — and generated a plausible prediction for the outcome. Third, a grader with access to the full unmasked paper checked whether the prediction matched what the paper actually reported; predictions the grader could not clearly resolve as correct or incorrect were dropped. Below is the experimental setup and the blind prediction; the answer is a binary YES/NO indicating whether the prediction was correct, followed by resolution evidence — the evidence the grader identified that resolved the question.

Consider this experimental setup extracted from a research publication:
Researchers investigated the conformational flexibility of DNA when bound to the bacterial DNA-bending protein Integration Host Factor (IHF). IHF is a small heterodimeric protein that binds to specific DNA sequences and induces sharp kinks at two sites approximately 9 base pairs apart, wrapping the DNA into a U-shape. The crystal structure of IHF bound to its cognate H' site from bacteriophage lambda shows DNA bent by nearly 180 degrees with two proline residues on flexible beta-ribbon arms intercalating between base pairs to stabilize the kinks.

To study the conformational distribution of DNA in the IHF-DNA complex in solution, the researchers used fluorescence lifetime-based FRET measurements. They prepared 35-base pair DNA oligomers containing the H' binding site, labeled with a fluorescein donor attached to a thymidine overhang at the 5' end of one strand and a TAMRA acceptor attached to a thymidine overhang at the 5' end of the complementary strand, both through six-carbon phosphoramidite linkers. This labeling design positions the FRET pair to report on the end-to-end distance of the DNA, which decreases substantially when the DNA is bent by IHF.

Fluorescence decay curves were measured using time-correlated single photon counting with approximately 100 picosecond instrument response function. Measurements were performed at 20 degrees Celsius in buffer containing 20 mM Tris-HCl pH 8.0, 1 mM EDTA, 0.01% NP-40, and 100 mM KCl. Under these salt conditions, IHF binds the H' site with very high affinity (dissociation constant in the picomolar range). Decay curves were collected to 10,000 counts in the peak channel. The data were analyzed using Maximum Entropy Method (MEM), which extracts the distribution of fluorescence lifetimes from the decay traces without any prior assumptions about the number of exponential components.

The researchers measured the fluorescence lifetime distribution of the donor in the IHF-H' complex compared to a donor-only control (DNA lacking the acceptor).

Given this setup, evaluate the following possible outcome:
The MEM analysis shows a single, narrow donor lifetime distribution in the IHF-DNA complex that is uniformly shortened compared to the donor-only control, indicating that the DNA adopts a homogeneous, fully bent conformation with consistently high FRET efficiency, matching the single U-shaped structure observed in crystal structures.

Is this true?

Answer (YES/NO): NO